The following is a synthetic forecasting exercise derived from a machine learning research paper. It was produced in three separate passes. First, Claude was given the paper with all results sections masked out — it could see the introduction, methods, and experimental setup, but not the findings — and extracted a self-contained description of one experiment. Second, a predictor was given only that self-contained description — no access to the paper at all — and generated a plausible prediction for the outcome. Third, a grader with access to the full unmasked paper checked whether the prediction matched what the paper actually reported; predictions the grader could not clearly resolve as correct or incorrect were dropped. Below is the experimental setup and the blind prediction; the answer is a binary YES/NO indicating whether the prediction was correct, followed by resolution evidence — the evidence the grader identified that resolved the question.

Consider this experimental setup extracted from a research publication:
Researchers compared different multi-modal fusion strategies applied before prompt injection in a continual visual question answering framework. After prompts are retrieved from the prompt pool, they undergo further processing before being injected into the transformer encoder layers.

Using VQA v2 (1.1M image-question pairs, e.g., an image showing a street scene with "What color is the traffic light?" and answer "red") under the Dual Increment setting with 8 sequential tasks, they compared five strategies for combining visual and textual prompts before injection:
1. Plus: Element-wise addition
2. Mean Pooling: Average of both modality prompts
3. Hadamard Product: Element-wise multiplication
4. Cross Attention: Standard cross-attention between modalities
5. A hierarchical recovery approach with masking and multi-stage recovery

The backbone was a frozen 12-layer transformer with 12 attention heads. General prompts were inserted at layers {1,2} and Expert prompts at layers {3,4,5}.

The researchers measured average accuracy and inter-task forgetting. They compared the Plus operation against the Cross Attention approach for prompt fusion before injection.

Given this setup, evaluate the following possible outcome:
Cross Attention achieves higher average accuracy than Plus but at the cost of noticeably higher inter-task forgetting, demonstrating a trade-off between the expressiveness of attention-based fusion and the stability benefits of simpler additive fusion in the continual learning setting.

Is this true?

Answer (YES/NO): YES